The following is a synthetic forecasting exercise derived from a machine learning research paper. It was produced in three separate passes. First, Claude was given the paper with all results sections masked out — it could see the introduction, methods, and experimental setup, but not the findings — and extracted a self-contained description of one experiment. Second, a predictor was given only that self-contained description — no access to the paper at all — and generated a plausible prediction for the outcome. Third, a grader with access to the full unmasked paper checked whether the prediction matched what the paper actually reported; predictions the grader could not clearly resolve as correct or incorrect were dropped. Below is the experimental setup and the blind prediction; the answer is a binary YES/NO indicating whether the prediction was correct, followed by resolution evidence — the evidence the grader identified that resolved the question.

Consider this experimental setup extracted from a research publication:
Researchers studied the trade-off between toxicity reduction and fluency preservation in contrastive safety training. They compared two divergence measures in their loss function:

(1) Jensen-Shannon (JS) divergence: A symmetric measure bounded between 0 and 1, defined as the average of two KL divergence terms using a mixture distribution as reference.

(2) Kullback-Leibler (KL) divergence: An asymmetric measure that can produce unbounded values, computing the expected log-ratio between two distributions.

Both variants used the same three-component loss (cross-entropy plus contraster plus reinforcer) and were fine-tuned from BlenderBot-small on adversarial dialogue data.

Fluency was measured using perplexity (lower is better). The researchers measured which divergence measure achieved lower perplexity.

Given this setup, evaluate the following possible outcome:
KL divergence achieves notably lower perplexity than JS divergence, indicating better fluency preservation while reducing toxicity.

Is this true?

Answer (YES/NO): NO